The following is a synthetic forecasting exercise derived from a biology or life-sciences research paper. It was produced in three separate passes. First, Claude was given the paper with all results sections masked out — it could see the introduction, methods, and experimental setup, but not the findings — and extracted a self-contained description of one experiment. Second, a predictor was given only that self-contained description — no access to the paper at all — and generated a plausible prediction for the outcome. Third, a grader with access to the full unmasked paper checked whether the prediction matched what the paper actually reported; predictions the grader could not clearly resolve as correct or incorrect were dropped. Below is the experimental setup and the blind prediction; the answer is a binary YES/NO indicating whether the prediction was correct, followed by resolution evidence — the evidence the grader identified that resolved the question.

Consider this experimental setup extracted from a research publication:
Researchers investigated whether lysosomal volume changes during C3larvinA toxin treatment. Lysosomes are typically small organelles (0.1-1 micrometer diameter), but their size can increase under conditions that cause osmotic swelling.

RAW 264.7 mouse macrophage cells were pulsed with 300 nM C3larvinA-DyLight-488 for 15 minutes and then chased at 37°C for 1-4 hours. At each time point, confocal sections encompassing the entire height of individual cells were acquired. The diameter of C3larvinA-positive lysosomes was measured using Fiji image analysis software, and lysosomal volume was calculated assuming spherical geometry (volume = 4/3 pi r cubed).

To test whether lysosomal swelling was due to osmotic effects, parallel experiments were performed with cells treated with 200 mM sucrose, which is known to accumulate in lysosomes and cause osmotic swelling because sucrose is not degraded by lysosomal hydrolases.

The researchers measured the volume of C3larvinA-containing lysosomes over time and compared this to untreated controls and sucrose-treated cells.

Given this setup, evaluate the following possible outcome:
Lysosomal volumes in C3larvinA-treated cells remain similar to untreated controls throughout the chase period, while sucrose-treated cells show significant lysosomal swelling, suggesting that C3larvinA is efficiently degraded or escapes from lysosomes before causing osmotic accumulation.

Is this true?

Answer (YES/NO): NO